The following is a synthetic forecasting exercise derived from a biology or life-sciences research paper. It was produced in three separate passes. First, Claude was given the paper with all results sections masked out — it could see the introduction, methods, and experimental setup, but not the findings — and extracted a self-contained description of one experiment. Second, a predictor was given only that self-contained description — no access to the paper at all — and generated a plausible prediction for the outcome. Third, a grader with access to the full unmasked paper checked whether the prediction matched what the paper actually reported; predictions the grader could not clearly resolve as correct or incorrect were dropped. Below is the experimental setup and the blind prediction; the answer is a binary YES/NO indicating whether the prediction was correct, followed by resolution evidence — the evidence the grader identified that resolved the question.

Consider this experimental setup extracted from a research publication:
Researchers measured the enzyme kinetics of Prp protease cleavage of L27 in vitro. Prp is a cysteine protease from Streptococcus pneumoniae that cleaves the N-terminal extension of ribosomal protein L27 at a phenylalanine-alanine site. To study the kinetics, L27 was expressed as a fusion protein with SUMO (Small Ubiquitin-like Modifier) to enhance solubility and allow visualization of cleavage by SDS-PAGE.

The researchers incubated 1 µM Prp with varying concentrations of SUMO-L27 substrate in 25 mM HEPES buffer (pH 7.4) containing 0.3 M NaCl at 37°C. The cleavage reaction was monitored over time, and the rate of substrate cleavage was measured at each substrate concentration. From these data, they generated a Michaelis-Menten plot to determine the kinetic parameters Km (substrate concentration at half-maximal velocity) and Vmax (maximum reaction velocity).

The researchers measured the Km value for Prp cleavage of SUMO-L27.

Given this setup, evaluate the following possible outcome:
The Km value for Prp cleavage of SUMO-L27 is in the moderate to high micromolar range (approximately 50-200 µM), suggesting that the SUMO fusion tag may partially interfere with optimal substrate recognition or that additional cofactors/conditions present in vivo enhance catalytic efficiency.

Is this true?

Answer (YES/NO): NO